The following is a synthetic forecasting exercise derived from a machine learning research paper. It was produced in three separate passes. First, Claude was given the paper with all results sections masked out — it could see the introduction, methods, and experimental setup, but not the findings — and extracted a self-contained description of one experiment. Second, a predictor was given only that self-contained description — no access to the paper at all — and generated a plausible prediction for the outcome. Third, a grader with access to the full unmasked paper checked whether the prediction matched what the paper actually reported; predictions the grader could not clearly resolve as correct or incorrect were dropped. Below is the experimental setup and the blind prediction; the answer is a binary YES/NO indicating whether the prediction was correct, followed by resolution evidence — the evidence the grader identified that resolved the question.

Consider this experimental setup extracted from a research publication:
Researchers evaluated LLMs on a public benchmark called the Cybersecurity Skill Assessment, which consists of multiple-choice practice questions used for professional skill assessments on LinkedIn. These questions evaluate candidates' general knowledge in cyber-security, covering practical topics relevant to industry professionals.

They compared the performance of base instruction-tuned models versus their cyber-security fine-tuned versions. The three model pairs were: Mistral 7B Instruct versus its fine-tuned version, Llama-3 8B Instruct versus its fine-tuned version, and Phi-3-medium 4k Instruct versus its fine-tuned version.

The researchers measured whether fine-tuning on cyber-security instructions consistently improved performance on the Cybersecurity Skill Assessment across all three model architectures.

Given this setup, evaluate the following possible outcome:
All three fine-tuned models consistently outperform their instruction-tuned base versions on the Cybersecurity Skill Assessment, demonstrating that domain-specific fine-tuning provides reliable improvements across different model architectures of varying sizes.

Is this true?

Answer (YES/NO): NO